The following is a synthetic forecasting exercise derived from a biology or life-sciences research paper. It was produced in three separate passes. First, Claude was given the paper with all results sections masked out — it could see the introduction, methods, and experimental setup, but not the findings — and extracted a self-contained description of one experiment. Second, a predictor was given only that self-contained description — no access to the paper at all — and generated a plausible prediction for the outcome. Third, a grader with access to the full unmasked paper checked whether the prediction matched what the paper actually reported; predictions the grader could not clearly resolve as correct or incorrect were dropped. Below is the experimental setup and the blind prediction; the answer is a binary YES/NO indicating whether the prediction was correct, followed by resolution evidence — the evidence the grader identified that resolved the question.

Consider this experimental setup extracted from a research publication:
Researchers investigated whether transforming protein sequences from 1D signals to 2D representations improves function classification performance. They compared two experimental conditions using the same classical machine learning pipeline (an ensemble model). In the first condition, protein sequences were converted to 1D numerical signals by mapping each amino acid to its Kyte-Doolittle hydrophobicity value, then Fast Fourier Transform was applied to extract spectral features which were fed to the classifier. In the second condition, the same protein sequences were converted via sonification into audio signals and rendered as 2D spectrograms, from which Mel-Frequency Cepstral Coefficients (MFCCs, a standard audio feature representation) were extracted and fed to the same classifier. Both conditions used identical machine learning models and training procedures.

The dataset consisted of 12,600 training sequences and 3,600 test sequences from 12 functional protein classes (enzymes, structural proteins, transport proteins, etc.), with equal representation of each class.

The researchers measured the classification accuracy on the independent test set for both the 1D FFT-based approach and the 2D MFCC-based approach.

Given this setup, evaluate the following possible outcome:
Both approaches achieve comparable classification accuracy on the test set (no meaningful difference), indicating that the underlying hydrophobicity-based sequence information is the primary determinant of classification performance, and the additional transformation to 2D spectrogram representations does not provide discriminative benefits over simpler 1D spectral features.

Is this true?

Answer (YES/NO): NO